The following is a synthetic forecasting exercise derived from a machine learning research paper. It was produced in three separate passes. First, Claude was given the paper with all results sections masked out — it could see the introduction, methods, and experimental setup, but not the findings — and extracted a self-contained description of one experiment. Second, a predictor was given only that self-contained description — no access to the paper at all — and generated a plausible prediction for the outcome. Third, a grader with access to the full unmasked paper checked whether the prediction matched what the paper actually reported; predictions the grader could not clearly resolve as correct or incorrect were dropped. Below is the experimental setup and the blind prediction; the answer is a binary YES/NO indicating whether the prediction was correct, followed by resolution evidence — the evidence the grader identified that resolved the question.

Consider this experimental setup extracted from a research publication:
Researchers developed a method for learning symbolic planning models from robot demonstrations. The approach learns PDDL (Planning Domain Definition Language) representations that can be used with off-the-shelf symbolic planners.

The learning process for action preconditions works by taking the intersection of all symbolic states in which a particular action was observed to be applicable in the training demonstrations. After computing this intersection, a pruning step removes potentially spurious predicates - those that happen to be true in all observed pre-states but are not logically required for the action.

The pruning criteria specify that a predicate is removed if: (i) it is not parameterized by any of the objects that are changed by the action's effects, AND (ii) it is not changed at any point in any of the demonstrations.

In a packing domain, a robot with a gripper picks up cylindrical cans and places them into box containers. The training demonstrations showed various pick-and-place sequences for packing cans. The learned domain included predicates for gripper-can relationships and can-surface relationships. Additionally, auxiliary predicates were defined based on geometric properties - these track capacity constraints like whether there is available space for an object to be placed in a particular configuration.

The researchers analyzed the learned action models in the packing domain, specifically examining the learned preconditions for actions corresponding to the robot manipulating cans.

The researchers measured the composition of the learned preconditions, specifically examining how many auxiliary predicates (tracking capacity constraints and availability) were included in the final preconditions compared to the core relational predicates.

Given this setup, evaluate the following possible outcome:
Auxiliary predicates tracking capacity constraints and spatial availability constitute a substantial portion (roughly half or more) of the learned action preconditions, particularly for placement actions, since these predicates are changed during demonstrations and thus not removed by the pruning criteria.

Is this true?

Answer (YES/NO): NO